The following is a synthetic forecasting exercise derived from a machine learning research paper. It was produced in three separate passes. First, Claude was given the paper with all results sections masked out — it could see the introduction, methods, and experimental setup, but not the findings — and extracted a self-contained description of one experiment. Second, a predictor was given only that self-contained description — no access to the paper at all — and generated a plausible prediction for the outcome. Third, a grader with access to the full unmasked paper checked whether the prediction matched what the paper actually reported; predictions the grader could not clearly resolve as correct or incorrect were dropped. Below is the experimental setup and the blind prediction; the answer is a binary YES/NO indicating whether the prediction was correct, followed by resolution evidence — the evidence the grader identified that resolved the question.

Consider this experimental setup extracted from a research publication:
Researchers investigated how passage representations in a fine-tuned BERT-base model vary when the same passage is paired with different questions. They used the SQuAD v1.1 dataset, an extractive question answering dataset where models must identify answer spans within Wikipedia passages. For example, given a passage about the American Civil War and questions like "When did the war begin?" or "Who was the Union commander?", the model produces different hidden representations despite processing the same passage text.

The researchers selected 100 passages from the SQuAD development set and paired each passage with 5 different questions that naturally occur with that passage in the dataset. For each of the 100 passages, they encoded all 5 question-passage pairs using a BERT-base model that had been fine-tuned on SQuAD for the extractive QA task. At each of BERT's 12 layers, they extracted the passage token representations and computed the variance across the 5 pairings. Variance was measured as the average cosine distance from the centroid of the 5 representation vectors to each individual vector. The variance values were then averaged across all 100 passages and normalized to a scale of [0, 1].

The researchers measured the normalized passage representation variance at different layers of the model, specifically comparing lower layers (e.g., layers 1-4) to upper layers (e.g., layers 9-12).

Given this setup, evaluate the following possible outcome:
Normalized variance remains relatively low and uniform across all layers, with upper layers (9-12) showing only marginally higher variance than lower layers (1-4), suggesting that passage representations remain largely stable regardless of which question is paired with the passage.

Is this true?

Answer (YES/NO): NO